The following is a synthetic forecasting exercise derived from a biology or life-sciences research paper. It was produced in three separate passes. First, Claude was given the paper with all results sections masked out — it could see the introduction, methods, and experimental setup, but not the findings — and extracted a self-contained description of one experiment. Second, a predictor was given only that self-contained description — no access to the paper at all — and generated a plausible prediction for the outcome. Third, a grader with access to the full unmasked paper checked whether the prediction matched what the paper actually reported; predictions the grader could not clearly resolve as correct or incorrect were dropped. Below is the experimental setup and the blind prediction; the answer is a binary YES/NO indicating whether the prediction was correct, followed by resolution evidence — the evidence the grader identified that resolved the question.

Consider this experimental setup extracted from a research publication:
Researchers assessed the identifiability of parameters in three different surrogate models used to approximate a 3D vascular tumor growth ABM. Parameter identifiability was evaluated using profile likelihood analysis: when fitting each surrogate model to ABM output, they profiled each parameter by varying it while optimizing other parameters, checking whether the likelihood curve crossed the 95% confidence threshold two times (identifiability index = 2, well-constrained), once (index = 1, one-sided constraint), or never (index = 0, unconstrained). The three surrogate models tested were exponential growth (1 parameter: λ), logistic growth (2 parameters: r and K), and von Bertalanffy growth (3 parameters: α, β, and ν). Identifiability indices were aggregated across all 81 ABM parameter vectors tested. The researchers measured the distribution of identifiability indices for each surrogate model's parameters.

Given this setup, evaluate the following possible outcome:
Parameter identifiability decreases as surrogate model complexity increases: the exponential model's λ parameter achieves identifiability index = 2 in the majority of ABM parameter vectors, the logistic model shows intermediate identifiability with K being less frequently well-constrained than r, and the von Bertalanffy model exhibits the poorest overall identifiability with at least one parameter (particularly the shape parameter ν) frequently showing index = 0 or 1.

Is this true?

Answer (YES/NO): NO